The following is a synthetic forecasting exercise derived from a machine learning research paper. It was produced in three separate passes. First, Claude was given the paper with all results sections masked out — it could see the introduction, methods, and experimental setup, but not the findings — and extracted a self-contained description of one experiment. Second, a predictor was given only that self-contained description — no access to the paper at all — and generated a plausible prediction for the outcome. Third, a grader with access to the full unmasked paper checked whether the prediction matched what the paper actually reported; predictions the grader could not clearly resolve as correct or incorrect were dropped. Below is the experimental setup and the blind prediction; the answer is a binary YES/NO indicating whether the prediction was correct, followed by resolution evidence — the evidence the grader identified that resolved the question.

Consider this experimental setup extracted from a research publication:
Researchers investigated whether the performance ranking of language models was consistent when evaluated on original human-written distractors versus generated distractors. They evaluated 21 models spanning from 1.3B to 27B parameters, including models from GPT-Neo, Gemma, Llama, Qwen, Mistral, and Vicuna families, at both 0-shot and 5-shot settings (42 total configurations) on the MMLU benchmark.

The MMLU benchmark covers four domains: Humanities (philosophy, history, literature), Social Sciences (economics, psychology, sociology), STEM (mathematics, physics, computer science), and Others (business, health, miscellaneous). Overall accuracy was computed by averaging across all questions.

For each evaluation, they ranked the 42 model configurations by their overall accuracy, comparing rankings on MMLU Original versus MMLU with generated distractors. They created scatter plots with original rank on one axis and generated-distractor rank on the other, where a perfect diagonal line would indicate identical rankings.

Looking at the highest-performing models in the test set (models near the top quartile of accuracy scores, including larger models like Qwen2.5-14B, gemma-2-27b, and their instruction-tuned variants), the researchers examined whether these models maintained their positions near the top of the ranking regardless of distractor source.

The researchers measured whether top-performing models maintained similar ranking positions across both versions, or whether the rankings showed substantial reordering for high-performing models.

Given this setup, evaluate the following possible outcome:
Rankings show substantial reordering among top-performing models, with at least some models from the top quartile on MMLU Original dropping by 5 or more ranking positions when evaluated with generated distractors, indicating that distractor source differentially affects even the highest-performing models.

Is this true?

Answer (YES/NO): NO